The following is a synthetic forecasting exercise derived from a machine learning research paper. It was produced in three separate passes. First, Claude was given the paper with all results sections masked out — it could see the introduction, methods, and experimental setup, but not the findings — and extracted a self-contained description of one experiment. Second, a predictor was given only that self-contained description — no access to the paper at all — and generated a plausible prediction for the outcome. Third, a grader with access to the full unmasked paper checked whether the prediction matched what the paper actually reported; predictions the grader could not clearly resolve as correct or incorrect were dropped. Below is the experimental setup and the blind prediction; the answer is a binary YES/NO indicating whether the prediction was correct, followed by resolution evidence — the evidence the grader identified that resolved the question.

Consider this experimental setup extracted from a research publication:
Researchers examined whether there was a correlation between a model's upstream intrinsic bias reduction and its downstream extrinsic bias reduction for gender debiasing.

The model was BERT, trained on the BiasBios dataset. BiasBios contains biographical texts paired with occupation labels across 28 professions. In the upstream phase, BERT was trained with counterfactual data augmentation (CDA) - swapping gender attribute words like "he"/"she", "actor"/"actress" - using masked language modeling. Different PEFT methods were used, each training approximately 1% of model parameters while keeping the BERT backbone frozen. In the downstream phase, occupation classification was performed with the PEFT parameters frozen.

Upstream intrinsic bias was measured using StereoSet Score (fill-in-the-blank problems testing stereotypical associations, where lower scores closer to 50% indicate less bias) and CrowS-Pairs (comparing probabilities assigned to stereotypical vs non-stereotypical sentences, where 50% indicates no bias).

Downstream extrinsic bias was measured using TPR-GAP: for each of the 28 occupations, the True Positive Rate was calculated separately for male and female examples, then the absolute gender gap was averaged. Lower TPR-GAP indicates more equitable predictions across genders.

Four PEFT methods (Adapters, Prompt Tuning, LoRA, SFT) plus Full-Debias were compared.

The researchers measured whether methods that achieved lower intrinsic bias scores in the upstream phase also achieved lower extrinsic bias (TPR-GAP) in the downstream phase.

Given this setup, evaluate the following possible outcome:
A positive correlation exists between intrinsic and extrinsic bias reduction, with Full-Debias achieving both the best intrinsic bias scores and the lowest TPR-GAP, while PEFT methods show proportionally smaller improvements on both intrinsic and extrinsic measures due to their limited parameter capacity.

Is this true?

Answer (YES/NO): NO